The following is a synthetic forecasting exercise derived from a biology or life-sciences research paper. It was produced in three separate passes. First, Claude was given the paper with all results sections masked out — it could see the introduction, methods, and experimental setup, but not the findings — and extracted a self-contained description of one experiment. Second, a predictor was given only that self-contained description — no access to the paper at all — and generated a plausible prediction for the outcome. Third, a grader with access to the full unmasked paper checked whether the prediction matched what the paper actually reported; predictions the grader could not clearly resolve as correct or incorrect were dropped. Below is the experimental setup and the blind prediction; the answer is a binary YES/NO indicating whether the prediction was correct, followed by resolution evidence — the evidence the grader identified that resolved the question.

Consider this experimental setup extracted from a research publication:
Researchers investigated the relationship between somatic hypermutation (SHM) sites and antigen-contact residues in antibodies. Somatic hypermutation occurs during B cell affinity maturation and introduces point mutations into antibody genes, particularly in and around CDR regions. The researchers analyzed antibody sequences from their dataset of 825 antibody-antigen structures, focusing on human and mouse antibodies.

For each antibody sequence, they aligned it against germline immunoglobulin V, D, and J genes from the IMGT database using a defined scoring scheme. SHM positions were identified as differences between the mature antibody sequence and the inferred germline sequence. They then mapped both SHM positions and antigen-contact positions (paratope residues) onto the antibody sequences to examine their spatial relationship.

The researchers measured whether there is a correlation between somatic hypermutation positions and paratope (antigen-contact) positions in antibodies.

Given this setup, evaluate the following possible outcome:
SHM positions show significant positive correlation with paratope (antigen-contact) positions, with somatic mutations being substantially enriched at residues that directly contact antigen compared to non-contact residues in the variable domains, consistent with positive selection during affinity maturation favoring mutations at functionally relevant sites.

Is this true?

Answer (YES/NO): YES